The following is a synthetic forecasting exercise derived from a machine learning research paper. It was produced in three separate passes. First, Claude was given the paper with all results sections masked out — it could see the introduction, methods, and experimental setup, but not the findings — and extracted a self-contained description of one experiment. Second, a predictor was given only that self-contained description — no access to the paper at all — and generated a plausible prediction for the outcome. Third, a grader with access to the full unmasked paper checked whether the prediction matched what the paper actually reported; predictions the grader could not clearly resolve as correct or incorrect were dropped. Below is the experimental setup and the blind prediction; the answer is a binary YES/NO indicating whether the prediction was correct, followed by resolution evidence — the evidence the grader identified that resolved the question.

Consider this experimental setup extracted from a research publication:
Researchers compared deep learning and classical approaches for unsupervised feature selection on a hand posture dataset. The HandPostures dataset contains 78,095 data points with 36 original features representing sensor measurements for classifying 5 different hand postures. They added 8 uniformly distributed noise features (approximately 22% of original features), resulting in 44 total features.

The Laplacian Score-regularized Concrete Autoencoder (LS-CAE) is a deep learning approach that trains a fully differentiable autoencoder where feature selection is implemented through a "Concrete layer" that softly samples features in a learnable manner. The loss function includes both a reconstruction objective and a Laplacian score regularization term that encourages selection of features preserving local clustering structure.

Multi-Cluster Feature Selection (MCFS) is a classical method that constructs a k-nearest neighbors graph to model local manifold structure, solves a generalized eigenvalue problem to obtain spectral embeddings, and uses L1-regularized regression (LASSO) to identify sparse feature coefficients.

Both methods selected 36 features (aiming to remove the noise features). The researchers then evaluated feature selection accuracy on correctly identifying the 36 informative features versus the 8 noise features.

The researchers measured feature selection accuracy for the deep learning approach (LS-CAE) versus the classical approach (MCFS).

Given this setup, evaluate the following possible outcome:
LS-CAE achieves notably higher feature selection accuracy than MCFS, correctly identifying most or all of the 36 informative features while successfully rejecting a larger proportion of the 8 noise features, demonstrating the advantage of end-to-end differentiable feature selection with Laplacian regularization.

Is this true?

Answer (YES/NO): YES